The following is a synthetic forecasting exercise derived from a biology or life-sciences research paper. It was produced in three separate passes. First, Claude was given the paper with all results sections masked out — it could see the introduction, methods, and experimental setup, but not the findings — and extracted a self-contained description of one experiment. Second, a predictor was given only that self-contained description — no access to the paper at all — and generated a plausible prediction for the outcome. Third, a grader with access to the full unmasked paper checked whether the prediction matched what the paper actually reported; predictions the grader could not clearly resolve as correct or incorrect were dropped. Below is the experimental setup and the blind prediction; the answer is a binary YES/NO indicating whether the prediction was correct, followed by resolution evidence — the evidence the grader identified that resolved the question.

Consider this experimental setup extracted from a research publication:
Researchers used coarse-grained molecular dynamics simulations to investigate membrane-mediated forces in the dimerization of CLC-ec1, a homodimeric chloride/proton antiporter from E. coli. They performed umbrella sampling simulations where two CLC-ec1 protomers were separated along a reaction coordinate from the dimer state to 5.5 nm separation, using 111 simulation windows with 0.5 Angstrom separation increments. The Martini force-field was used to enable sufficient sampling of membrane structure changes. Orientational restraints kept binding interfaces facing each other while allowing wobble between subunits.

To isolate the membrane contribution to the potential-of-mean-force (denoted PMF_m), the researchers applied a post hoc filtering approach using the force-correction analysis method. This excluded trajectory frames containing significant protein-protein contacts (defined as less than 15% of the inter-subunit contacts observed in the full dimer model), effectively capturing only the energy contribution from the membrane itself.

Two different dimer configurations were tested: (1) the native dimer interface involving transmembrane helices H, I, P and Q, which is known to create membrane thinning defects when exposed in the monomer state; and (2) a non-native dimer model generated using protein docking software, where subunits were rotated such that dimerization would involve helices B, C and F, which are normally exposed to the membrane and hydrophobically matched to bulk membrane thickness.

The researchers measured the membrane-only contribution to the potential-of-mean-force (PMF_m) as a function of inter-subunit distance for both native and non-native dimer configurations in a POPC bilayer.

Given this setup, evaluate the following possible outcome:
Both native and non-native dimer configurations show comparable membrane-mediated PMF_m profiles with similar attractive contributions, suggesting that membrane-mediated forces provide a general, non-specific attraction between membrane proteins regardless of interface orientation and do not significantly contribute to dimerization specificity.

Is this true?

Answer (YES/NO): NO